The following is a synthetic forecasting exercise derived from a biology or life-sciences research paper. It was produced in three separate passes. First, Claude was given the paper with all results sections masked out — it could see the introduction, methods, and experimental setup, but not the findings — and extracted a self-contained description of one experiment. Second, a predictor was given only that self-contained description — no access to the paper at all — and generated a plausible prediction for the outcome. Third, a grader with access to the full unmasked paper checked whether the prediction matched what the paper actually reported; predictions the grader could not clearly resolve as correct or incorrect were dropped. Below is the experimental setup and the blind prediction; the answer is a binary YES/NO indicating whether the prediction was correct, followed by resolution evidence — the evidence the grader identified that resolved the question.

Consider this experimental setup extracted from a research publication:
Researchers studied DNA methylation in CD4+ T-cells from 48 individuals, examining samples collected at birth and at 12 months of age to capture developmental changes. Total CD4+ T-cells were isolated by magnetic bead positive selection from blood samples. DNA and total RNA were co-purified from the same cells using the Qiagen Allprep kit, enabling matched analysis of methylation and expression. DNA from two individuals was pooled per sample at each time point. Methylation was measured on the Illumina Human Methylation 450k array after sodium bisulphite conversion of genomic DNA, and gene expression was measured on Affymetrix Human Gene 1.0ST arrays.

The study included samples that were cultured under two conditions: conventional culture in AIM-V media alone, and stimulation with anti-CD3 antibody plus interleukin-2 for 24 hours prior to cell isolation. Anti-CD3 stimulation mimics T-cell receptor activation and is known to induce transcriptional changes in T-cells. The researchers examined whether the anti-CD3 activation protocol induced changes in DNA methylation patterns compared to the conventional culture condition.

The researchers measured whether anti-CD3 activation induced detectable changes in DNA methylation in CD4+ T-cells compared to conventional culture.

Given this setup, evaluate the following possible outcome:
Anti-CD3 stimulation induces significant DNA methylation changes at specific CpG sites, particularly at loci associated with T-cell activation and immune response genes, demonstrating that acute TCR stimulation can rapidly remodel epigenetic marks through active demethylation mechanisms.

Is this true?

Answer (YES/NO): NO